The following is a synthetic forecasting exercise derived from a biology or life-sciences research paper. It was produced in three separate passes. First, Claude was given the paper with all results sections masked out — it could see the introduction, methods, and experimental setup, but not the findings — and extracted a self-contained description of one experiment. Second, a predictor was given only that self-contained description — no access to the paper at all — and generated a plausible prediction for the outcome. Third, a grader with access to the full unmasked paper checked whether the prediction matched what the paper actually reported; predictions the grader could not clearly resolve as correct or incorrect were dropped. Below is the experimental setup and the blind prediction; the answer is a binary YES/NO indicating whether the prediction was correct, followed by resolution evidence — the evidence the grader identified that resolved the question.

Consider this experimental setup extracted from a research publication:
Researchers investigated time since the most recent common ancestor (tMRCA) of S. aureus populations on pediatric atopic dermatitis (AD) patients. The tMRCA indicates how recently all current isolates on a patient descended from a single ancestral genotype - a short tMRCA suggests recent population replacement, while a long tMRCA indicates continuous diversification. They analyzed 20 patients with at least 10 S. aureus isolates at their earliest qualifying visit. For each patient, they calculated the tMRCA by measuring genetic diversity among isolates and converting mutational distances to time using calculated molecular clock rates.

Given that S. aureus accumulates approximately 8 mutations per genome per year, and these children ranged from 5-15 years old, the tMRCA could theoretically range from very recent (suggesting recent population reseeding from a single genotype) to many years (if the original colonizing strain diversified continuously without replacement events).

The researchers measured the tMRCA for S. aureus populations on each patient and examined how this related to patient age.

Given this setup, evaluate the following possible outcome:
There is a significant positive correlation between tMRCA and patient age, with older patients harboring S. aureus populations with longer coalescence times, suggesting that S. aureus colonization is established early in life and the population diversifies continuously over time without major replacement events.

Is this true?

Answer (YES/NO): NO